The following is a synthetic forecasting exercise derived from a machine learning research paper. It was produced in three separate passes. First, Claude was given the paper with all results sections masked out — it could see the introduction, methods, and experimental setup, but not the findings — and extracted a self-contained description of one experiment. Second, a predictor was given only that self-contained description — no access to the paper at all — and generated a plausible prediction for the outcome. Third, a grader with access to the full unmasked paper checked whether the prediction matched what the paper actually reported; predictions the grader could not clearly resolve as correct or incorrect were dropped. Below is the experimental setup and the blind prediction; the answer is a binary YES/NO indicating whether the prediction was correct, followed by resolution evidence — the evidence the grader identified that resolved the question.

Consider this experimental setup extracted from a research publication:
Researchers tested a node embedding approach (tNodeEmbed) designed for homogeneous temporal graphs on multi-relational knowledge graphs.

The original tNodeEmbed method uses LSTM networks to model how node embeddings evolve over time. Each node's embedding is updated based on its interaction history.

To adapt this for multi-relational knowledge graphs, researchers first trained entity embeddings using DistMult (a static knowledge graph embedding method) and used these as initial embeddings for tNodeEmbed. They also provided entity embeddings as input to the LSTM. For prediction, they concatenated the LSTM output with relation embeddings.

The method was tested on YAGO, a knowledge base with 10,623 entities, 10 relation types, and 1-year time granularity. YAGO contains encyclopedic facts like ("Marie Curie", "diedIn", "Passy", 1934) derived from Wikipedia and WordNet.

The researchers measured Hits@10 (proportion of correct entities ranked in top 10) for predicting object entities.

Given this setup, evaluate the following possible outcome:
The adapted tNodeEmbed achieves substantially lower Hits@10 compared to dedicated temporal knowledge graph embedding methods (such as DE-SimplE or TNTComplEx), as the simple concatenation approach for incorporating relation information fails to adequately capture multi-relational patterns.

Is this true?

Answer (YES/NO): YES